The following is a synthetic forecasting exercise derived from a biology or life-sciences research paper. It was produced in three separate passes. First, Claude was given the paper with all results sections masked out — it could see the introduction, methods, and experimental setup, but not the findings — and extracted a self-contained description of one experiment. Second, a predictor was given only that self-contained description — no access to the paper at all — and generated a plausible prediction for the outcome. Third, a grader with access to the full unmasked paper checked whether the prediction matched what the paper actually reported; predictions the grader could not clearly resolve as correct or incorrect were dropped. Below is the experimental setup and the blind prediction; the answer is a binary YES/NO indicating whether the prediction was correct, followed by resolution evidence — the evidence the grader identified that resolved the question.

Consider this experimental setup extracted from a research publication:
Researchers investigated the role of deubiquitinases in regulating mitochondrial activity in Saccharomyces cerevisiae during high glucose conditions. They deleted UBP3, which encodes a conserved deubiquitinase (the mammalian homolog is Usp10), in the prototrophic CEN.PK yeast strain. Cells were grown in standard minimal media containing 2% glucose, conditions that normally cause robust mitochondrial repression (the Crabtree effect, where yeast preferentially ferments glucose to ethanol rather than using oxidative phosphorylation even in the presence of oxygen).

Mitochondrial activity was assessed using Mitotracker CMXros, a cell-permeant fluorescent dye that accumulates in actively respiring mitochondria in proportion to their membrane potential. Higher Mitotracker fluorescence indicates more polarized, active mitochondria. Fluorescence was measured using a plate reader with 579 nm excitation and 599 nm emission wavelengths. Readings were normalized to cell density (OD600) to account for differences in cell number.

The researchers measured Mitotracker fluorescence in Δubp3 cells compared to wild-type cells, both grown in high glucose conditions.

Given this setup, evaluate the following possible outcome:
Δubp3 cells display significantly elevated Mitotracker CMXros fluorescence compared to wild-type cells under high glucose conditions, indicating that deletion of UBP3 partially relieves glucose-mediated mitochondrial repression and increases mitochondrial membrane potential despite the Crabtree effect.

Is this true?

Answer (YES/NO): YES